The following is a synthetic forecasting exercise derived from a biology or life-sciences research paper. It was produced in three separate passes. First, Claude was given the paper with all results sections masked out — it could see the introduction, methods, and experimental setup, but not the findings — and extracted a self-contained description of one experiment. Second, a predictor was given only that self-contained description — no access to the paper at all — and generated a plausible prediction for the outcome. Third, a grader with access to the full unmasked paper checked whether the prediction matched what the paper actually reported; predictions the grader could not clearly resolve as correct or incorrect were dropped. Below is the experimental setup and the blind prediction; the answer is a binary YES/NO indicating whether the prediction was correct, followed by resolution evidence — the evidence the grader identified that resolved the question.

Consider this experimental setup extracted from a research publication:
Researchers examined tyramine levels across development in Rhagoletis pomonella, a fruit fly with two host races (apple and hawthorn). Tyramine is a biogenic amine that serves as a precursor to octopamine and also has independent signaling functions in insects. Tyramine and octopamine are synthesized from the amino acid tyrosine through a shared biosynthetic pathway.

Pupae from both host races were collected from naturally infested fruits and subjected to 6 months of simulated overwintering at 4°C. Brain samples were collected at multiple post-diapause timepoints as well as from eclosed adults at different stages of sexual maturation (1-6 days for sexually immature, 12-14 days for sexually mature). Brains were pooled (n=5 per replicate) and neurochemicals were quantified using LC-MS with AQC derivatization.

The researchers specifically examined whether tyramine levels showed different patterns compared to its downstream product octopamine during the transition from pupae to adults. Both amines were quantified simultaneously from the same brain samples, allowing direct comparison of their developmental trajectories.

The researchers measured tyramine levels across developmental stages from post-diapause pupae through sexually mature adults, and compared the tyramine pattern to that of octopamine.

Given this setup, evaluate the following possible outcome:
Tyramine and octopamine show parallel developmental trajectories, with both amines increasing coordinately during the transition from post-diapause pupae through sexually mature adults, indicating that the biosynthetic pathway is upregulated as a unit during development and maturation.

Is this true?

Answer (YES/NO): NO